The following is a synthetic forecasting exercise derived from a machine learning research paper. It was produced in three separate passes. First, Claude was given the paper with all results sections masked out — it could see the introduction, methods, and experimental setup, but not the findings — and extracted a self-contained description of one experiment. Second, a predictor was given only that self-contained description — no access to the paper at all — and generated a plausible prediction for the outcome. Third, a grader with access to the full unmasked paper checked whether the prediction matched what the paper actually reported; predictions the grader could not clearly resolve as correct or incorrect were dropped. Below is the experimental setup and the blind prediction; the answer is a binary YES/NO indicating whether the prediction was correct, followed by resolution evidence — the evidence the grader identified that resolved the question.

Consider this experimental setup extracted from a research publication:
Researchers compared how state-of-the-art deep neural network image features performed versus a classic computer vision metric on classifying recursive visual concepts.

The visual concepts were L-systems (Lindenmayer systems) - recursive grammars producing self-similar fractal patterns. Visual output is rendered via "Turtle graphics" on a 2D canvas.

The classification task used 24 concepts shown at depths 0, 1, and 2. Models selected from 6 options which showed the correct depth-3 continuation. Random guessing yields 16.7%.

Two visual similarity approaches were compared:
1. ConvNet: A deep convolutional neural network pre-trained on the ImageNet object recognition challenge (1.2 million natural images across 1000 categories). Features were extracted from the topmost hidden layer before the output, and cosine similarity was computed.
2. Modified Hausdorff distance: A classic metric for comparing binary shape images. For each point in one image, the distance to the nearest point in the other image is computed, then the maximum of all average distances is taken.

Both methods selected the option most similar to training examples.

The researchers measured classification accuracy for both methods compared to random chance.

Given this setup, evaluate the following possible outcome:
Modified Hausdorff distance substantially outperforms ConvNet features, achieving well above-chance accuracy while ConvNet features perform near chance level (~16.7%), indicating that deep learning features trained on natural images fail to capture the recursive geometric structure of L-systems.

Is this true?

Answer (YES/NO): NO